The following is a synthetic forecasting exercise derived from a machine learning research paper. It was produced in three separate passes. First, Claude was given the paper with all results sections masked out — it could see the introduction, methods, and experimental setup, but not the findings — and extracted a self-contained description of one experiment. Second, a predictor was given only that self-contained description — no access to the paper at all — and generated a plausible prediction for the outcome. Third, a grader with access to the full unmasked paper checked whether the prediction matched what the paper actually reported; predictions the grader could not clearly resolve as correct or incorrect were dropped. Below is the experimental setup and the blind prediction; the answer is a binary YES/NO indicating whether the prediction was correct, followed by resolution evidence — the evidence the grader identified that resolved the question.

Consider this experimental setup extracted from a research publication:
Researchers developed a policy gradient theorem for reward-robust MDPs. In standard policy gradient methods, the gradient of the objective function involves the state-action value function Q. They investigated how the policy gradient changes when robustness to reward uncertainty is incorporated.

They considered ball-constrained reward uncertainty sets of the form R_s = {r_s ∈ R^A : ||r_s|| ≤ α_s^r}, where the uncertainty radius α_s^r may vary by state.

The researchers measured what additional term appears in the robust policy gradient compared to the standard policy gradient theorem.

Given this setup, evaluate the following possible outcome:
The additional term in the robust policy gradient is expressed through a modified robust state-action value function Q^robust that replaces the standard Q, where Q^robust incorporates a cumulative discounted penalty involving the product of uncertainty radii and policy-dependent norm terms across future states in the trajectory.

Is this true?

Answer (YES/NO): NO